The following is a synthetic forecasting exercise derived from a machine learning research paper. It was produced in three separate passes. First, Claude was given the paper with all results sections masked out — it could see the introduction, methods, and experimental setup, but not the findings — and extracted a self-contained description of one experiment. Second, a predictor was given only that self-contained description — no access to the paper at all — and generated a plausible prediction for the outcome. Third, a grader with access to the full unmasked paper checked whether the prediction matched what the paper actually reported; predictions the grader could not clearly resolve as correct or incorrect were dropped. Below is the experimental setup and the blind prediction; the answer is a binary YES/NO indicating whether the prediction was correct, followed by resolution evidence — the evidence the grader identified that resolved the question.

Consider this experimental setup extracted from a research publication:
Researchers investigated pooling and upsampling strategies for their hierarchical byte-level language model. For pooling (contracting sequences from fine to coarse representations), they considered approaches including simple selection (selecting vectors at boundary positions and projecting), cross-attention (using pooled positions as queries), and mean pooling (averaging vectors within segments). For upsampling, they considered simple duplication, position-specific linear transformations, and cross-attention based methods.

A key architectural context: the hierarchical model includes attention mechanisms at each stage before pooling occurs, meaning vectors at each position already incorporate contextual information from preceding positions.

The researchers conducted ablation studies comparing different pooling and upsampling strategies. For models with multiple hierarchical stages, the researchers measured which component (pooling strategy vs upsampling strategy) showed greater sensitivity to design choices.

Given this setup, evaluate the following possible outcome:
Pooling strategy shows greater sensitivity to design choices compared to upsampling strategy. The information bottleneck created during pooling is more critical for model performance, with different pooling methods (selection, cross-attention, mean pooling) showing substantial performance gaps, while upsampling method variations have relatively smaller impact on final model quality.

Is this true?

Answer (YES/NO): NO